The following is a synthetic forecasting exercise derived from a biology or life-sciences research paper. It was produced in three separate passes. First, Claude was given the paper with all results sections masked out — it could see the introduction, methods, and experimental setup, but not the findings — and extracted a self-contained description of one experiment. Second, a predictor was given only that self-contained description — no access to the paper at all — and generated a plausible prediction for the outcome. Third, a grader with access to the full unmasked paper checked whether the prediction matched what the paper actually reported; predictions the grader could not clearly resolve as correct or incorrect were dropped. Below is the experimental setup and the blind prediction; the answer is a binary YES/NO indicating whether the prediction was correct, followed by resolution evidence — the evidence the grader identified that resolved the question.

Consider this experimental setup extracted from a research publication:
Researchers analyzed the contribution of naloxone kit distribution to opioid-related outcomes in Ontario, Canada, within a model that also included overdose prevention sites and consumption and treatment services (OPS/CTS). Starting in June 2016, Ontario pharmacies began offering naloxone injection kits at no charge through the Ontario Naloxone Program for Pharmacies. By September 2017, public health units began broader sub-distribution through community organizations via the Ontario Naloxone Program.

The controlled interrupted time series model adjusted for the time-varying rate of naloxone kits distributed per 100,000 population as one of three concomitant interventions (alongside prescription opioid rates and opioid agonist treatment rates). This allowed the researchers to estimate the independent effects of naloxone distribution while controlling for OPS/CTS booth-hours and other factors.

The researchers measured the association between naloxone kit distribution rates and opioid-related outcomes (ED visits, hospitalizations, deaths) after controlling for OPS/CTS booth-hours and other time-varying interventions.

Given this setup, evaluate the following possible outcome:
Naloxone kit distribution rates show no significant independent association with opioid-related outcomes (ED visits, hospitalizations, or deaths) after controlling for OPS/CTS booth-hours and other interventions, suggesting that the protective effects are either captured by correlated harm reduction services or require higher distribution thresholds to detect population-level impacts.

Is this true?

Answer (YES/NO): NO